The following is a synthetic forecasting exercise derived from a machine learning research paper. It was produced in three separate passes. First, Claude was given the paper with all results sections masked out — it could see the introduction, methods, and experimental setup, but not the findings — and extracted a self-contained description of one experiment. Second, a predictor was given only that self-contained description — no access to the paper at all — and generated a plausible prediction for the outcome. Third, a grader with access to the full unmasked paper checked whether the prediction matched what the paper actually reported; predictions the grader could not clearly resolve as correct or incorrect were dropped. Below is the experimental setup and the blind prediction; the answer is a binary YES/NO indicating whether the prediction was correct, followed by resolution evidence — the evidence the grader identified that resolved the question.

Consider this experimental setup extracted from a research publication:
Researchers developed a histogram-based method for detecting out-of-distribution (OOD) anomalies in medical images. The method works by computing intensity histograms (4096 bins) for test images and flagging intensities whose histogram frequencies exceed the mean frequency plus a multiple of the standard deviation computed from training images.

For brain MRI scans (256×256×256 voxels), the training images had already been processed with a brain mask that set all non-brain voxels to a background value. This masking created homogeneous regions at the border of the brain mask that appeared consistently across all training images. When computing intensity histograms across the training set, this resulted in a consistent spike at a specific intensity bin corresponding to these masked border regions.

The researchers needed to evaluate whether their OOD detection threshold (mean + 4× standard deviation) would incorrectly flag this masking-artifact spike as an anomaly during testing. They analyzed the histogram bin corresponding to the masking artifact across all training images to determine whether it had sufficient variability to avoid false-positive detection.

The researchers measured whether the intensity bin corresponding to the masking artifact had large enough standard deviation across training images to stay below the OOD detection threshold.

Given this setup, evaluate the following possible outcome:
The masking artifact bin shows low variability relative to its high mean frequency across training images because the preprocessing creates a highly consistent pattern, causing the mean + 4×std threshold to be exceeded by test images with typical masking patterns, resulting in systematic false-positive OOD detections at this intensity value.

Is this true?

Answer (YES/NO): NO